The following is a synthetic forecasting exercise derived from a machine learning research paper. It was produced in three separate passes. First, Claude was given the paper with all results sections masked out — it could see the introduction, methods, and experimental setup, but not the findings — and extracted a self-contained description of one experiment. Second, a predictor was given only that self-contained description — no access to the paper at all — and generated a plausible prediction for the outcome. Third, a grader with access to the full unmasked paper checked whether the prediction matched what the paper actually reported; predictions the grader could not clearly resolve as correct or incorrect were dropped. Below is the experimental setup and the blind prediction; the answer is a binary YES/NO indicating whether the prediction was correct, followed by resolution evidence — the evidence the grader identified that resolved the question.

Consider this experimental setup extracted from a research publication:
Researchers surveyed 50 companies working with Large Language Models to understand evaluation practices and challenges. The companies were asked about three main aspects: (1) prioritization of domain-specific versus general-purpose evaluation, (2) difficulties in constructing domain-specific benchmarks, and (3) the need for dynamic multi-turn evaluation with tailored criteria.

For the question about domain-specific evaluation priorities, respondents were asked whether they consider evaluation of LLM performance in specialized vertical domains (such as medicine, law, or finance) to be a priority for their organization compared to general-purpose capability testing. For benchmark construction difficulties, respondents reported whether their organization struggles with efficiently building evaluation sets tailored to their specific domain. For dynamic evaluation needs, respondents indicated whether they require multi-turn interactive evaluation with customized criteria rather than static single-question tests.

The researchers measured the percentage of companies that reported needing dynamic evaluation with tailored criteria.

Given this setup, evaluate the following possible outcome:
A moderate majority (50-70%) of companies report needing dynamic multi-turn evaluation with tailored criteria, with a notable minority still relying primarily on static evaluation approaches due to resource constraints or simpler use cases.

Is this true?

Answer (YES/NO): NO